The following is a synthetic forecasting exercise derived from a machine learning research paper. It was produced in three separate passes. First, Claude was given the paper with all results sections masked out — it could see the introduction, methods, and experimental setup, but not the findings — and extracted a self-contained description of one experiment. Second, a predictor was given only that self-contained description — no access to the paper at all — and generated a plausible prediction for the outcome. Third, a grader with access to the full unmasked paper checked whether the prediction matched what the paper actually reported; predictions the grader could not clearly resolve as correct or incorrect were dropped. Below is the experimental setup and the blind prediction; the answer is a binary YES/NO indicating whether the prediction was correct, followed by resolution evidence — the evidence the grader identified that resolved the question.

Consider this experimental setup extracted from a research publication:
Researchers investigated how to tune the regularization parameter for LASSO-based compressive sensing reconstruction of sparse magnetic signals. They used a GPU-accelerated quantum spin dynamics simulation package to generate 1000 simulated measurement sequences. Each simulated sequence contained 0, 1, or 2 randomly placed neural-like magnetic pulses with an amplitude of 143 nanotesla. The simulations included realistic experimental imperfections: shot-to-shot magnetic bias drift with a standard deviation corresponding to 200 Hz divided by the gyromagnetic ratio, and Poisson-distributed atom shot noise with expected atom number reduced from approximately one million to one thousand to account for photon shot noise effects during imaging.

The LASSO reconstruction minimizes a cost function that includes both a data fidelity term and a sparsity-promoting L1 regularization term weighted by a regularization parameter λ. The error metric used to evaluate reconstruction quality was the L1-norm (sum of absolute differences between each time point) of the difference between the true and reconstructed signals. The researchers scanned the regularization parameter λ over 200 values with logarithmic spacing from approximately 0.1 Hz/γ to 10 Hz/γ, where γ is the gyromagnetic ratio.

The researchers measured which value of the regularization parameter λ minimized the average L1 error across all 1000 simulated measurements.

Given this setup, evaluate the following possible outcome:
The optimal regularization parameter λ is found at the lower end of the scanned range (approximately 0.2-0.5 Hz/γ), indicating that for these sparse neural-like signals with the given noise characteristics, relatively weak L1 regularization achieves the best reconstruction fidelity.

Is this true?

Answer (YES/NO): NO